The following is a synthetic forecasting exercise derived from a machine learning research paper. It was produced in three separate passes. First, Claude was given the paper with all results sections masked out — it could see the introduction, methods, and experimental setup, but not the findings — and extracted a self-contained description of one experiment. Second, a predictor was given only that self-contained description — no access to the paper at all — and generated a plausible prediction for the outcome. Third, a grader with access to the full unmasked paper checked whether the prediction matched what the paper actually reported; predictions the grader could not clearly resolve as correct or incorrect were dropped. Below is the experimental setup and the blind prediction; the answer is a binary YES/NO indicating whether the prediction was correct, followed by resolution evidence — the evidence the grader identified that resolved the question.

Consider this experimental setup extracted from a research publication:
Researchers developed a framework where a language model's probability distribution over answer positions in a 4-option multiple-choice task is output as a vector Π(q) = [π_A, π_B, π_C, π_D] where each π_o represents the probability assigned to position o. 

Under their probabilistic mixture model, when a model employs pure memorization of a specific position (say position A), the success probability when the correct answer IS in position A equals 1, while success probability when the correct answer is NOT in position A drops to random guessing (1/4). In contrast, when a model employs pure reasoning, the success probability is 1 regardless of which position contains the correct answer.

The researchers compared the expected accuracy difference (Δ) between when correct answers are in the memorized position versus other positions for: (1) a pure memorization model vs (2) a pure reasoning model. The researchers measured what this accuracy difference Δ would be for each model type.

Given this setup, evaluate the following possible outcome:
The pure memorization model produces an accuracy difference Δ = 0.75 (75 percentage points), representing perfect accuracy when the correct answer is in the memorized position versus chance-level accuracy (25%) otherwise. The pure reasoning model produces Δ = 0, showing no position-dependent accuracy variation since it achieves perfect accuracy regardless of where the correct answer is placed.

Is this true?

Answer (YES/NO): YES